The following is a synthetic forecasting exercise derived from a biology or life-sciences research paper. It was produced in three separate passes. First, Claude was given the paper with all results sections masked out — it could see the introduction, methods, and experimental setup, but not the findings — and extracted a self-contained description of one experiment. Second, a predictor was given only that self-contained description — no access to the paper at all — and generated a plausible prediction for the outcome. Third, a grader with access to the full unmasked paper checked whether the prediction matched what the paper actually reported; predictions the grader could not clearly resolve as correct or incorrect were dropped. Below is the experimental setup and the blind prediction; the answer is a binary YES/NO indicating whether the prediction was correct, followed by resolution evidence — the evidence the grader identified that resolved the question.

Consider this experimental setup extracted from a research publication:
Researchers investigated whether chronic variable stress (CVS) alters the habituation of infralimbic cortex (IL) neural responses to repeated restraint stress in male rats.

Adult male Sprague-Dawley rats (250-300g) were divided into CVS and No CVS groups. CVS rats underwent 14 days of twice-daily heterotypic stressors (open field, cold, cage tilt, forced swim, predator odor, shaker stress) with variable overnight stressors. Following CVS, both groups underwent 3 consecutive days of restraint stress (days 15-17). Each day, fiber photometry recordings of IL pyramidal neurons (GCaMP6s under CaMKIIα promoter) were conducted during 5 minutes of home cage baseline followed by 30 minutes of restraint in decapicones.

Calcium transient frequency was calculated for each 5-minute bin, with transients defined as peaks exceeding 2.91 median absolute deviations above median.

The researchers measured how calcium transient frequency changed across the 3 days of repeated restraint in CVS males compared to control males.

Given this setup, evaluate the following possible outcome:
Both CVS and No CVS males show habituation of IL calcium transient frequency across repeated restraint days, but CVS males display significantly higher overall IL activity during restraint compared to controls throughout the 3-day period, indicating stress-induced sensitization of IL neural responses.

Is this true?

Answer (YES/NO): NO